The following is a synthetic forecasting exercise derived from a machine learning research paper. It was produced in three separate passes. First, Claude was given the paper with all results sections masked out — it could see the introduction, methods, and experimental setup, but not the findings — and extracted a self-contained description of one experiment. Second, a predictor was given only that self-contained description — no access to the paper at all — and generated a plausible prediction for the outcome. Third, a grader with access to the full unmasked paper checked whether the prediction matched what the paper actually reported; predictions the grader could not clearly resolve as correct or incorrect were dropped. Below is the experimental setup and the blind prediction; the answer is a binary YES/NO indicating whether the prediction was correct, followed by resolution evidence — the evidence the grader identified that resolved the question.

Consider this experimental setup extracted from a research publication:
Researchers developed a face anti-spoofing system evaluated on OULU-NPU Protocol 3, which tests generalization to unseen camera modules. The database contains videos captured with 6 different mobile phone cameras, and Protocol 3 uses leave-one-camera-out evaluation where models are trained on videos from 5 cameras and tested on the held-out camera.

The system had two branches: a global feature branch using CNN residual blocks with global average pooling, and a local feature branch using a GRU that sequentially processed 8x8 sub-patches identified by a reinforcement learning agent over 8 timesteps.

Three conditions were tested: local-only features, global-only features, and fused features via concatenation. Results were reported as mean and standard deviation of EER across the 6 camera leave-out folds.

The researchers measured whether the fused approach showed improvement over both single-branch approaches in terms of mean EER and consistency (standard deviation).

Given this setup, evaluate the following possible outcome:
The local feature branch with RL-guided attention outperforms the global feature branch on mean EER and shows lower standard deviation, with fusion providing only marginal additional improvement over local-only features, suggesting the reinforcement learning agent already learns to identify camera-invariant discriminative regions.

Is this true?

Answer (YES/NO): NO